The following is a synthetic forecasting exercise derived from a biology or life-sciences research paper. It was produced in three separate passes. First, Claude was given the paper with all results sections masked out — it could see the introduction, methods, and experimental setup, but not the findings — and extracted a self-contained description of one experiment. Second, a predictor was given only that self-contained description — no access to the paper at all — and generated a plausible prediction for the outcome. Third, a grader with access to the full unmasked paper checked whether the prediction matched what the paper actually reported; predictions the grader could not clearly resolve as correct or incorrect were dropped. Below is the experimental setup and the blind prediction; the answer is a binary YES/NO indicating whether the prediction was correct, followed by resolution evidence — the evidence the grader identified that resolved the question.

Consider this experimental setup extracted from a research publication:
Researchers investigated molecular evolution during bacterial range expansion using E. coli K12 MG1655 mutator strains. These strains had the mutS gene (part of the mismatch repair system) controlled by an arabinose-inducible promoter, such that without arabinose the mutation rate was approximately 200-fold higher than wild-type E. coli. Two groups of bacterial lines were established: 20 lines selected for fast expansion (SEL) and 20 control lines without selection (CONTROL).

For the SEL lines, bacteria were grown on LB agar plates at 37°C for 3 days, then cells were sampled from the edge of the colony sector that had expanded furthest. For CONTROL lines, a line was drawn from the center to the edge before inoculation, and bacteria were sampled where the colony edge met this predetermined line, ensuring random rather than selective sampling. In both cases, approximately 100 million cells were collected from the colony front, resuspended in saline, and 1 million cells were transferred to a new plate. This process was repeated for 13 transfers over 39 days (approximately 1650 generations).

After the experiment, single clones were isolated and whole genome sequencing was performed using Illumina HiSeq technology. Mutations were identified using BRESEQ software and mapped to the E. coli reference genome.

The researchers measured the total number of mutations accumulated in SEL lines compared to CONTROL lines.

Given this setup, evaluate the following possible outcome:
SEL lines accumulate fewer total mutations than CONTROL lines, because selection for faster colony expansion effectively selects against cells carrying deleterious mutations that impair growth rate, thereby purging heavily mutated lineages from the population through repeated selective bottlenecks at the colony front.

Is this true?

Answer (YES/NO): NO